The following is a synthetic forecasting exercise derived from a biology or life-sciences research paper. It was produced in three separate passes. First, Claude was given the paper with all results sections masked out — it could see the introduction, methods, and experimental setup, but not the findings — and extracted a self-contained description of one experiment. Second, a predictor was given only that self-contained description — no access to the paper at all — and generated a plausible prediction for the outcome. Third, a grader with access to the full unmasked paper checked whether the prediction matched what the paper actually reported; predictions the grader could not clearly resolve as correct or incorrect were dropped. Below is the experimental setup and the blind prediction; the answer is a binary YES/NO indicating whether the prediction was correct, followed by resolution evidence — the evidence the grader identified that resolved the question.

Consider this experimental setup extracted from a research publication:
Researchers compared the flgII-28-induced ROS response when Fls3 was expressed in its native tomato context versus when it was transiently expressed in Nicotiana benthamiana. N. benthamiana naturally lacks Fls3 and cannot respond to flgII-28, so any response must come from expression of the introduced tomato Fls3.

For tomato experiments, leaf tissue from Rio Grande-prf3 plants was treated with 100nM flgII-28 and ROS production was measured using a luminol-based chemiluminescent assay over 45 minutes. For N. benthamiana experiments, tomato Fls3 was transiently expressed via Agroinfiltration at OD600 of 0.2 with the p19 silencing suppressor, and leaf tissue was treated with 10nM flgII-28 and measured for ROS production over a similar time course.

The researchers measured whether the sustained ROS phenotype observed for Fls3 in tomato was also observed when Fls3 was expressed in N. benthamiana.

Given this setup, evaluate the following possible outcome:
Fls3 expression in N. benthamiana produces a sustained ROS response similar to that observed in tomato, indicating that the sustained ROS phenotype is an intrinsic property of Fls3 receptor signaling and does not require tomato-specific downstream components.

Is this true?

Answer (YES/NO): YES